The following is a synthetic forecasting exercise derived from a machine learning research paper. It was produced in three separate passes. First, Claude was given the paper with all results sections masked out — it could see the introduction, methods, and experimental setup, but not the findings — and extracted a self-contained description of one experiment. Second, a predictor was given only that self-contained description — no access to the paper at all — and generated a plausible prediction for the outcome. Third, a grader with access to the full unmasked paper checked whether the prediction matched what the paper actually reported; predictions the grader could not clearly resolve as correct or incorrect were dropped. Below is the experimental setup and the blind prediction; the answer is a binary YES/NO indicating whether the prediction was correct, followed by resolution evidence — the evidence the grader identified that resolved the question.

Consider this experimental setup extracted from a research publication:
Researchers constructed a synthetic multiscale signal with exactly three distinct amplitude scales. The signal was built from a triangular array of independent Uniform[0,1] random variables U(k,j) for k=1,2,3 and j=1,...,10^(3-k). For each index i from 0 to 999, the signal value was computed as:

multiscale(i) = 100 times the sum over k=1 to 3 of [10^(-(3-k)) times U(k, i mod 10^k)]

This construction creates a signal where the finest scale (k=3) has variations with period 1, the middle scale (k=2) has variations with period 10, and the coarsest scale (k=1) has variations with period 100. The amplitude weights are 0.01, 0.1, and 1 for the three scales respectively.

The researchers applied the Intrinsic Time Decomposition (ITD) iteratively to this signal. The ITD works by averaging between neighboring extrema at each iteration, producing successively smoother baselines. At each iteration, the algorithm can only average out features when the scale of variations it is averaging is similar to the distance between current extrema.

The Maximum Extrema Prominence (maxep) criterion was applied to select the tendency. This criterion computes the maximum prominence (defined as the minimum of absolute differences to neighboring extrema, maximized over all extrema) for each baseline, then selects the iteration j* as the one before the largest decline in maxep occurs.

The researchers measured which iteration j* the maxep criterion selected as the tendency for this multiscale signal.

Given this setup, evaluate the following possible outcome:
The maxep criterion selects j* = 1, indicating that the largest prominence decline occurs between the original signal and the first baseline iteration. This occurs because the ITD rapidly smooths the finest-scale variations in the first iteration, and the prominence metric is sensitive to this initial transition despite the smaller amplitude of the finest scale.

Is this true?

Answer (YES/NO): NO